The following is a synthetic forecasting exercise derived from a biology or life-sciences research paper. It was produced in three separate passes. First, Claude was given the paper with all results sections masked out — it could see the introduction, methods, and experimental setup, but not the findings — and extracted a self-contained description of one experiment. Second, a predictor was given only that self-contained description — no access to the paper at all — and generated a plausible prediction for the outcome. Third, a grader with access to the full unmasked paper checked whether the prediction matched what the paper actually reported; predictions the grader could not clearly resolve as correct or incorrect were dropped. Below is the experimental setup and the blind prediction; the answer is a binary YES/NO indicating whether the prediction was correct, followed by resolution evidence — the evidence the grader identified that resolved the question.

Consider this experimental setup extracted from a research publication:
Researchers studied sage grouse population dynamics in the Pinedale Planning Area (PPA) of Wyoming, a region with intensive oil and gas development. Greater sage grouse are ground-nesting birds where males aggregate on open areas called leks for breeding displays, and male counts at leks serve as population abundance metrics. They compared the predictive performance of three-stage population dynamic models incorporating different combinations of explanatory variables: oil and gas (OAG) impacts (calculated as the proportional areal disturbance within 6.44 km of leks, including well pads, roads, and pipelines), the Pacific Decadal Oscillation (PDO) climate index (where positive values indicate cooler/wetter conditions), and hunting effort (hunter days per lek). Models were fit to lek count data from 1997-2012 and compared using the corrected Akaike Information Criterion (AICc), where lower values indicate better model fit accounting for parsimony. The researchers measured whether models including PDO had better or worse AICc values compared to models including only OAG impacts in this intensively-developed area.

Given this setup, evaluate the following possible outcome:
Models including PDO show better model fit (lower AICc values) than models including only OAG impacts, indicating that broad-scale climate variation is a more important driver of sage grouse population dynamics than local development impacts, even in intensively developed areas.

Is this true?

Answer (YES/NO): YES